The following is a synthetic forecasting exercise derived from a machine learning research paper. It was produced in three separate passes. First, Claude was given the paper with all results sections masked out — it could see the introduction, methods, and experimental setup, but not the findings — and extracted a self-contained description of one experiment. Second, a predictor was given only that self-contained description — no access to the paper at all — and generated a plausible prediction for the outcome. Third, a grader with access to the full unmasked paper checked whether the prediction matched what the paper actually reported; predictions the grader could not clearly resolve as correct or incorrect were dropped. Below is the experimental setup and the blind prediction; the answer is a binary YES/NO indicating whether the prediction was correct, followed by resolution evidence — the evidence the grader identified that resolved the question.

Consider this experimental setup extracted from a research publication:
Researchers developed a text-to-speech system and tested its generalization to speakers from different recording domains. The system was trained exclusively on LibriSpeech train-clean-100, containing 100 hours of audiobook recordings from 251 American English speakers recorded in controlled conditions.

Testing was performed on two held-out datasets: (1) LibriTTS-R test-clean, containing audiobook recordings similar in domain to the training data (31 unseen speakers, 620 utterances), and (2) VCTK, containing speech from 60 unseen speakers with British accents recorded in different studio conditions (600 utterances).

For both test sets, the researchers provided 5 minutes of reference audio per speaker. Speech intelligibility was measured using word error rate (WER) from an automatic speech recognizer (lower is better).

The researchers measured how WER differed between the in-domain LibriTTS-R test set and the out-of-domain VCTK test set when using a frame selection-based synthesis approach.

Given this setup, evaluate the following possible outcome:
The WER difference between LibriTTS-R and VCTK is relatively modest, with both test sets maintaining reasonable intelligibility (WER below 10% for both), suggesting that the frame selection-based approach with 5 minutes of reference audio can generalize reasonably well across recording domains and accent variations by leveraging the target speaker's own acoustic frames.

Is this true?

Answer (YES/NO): YES